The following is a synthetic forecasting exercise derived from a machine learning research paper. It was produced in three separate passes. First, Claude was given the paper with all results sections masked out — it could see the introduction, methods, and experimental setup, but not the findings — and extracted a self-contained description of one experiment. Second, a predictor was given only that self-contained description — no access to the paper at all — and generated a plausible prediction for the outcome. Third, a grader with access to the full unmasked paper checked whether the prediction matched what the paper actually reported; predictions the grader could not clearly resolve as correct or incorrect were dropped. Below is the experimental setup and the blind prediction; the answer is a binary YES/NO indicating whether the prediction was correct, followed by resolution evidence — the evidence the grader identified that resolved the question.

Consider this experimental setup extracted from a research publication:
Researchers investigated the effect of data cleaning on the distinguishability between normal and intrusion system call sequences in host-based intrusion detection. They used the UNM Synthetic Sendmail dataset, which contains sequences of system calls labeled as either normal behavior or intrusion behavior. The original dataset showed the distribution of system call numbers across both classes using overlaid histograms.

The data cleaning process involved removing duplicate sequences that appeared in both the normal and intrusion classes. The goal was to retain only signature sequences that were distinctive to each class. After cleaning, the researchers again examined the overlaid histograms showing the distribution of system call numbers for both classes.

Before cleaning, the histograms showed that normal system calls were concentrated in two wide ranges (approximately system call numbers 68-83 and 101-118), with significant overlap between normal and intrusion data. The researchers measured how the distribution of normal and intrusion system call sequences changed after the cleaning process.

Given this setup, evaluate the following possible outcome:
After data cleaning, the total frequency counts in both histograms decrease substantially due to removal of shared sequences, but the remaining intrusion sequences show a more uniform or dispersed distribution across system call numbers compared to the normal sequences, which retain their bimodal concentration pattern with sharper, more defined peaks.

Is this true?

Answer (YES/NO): NO